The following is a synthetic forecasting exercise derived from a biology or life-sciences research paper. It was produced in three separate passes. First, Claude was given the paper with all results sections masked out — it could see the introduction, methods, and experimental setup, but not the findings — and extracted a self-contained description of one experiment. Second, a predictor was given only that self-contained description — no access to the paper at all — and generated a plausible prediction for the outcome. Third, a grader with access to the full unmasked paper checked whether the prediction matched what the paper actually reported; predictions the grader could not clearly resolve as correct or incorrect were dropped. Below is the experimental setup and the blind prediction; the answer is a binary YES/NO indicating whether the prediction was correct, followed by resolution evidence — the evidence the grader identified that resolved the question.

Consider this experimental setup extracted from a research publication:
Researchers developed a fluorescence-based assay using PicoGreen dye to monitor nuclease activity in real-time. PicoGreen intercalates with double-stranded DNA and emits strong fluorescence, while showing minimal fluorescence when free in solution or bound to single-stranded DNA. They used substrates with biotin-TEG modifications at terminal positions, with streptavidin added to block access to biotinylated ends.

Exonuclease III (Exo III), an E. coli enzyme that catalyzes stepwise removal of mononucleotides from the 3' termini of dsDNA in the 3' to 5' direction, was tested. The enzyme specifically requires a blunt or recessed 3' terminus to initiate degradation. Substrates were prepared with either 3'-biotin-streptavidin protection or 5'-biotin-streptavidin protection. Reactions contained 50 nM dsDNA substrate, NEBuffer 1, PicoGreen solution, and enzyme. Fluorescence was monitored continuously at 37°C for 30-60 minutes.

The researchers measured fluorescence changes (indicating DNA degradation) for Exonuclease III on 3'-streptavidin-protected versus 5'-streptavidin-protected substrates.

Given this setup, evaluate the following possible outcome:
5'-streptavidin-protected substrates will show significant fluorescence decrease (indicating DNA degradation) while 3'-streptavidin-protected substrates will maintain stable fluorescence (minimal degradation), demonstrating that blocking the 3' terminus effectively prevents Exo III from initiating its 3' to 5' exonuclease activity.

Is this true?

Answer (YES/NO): YES